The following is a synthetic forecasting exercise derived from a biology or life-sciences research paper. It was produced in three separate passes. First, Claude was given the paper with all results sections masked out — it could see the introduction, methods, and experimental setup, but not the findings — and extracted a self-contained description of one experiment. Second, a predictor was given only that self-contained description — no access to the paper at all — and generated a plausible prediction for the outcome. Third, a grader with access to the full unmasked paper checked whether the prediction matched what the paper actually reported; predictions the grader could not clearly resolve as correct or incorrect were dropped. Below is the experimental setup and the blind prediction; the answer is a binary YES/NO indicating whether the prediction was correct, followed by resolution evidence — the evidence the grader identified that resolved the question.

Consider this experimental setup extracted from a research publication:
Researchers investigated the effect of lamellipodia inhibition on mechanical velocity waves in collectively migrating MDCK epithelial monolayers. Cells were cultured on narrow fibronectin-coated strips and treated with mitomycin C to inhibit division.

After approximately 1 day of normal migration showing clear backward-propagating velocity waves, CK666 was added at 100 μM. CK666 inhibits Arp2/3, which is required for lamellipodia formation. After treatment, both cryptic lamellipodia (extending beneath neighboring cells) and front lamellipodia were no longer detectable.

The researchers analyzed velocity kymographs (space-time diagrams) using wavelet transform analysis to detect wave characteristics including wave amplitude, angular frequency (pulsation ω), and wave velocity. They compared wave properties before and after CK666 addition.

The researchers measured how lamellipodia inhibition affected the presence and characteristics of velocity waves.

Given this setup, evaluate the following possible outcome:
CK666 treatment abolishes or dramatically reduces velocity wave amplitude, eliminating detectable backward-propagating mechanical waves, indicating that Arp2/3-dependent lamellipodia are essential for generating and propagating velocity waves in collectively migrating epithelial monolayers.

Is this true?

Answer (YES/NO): NO